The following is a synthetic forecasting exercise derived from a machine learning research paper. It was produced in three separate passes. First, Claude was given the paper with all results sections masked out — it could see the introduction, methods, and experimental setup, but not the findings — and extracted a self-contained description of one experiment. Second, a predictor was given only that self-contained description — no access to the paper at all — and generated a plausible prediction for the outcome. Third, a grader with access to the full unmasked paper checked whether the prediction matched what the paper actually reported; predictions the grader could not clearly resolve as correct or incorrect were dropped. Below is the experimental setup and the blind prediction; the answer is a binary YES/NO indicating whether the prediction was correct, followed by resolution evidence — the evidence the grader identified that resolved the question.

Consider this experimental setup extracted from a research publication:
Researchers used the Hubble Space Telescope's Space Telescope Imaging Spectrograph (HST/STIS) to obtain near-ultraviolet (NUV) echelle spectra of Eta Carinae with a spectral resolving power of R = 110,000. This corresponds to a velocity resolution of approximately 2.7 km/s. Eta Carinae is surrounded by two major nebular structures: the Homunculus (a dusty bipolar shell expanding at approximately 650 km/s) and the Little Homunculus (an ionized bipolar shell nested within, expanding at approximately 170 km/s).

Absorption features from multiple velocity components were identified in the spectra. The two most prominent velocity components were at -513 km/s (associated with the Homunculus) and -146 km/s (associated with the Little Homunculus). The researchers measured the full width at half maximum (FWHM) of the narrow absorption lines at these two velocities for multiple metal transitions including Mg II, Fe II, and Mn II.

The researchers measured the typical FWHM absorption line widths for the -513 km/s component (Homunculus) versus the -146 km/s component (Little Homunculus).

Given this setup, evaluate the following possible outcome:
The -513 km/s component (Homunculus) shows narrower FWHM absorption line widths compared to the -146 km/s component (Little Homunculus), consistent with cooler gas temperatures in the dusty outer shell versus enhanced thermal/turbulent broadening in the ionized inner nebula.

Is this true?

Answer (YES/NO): YES